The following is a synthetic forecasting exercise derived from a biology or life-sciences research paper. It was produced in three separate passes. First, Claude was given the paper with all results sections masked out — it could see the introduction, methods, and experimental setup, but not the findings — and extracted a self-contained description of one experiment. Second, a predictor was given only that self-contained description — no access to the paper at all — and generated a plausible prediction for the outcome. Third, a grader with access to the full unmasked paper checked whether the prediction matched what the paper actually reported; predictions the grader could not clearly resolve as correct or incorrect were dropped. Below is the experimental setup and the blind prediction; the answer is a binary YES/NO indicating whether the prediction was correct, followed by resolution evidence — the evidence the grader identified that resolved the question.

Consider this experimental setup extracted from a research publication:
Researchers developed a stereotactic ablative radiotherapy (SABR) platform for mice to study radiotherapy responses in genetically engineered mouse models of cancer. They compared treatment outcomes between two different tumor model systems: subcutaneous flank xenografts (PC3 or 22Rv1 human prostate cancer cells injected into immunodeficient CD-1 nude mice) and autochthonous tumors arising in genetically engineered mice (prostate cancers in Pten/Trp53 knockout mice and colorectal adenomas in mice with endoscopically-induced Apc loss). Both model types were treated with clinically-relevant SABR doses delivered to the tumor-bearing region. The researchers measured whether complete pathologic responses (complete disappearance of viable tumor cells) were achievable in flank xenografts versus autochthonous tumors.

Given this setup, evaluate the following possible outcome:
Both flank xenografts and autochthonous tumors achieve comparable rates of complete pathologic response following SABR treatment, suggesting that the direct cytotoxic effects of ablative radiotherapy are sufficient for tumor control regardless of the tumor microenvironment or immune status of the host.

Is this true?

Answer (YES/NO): NO